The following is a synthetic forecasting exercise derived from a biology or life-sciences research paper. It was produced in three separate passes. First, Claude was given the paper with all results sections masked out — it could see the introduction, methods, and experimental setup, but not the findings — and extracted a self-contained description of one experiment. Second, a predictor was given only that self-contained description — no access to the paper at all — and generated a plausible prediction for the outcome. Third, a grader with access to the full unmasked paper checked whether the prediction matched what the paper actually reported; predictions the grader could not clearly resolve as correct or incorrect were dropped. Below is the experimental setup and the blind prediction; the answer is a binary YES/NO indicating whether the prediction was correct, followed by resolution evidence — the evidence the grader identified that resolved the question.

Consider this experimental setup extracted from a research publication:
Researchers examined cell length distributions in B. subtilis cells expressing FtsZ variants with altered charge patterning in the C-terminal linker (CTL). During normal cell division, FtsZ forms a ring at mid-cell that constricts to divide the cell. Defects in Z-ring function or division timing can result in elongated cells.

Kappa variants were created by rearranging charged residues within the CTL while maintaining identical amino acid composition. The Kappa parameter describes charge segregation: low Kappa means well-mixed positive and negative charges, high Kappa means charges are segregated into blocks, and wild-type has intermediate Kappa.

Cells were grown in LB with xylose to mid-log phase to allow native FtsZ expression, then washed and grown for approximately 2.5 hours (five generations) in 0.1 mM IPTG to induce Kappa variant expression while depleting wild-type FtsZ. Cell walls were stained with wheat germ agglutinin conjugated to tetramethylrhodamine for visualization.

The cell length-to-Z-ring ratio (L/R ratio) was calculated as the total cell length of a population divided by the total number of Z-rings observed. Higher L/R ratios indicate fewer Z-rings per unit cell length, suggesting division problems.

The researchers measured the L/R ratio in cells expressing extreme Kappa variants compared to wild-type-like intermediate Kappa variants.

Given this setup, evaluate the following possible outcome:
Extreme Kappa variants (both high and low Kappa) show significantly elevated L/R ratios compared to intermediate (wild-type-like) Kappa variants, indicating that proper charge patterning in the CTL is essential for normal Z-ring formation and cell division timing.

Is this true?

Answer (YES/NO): YES